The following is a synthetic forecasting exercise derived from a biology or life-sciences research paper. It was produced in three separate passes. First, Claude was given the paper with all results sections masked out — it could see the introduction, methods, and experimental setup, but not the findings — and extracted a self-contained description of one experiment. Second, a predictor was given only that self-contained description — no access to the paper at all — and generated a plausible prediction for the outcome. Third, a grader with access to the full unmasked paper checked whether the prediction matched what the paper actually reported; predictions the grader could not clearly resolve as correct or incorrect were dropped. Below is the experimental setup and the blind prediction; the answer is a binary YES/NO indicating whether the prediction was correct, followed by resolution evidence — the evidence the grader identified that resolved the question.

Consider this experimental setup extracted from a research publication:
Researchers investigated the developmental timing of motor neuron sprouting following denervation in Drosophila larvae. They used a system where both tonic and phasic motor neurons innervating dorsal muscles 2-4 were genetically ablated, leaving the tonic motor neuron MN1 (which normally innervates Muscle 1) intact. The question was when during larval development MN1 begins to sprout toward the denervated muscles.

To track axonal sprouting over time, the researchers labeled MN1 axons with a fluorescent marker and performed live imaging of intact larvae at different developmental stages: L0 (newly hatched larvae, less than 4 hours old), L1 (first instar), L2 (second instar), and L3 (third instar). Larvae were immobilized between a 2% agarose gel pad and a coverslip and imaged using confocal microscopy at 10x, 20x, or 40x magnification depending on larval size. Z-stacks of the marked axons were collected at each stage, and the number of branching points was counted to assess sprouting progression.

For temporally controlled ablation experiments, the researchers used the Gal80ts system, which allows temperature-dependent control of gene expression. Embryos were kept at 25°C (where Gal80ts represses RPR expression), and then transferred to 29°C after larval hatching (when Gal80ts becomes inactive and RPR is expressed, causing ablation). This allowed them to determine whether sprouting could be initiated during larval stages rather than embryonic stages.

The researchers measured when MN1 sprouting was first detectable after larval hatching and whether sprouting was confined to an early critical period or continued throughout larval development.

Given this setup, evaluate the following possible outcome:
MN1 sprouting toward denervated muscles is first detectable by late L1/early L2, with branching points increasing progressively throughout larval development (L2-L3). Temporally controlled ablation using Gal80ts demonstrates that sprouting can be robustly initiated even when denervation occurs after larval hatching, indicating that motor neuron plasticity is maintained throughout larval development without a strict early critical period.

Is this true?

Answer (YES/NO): NO